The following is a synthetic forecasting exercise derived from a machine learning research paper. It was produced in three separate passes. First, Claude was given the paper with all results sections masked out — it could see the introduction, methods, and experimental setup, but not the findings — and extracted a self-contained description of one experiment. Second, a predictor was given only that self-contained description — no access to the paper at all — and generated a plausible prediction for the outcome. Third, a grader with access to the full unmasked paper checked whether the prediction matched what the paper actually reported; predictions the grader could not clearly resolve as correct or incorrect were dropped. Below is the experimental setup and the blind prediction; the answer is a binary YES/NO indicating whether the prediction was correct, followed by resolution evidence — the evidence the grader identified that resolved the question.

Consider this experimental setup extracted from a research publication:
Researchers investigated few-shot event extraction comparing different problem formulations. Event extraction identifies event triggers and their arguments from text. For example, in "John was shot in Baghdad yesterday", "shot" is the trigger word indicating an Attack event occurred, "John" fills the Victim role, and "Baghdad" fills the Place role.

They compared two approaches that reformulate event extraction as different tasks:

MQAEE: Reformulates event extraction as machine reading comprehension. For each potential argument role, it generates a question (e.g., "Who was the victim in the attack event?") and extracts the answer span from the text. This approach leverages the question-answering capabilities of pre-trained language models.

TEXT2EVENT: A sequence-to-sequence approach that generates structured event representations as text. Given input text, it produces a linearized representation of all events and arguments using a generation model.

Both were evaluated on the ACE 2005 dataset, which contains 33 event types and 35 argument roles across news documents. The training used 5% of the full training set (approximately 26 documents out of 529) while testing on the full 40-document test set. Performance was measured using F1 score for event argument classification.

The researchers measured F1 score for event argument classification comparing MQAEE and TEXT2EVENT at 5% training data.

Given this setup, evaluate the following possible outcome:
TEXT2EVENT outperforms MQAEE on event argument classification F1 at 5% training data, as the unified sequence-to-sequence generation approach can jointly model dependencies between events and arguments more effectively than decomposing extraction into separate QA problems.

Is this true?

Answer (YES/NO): NO